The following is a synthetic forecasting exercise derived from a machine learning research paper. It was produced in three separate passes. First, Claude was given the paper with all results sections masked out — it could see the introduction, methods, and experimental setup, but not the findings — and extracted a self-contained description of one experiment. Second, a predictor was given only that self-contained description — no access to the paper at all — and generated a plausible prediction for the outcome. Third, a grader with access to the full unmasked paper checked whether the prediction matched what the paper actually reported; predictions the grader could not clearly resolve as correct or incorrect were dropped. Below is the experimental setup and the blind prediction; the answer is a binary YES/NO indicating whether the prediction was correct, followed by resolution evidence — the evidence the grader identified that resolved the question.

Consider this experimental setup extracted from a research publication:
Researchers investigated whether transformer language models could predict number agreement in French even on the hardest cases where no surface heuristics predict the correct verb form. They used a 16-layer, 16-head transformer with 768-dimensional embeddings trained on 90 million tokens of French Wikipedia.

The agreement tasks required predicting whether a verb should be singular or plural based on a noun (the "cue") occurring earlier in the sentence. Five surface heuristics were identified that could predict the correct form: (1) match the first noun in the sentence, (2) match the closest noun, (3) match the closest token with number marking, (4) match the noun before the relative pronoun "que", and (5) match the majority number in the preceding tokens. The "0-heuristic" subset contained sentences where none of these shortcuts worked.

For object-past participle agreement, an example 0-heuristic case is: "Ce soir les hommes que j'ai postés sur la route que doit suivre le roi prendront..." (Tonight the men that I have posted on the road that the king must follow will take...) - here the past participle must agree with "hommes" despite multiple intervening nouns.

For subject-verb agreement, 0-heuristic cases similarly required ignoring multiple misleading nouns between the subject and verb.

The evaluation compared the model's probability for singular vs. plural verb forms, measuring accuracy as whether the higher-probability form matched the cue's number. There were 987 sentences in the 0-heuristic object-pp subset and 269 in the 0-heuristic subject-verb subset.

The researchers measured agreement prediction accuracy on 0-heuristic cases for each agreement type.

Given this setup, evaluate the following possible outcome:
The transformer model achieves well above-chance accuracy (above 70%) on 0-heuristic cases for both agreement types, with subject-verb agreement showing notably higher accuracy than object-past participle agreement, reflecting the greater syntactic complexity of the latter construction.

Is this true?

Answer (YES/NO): YES